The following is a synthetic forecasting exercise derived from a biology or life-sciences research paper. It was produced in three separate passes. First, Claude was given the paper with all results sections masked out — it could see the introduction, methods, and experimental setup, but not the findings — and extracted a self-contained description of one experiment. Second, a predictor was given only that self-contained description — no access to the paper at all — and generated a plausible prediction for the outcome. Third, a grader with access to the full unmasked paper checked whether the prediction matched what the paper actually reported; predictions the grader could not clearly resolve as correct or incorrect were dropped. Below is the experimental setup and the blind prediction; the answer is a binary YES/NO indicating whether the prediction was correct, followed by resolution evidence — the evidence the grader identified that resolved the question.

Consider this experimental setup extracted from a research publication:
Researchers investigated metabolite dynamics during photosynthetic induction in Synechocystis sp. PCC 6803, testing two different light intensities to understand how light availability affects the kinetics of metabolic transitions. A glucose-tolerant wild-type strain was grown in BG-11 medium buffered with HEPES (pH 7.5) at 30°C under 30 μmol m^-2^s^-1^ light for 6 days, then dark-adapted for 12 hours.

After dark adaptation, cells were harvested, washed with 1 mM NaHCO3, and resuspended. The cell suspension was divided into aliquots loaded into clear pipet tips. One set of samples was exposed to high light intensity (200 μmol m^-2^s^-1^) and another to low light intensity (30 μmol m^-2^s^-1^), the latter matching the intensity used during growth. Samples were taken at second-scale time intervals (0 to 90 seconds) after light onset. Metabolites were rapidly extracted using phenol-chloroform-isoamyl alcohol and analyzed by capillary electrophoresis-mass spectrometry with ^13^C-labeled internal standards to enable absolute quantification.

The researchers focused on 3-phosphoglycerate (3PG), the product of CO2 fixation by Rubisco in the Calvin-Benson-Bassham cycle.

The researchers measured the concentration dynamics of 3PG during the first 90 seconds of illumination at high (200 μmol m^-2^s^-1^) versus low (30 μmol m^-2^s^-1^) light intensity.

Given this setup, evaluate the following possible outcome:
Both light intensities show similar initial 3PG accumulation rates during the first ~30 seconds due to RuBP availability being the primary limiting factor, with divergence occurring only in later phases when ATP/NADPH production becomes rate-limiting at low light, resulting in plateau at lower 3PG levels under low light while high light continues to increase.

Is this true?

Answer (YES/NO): NO